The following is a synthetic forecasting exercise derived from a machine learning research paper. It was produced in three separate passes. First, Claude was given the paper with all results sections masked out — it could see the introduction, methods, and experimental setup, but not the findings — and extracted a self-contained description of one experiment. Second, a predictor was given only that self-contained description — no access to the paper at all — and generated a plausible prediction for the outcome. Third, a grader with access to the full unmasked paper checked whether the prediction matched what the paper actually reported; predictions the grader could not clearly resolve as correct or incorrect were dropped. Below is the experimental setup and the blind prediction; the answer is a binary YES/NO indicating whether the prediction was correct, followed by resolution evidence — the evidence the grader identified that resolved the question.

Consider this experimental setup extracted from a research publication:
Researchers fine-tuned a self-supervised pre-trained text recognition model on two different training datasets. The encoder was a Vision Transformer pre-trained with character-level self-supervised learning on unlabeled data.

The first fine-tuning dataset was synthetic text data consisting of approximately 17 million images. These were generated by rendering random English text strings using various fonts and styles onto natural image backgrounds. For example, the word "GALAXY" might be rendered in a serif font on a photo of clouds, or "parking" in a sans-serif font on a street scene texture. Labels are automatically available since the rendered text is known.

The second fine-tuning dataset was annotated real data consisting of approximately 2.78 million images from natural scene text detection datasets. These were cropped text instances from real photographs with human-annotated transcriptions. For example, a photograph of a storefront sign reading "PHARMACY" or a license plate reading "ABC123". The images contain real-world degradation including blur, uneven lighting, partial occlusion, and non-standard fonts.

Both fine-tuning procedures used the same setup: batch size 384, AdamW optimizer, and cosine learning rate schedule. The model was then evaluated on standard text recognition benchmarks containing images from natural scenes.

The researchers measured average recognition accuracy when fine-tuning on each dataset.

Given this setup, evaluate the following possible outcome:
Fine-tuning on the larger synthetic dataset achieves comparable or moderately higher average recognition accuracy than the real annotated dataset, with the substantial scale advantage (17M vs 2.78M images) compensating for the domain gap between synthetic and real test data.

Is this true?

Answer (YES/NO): NO